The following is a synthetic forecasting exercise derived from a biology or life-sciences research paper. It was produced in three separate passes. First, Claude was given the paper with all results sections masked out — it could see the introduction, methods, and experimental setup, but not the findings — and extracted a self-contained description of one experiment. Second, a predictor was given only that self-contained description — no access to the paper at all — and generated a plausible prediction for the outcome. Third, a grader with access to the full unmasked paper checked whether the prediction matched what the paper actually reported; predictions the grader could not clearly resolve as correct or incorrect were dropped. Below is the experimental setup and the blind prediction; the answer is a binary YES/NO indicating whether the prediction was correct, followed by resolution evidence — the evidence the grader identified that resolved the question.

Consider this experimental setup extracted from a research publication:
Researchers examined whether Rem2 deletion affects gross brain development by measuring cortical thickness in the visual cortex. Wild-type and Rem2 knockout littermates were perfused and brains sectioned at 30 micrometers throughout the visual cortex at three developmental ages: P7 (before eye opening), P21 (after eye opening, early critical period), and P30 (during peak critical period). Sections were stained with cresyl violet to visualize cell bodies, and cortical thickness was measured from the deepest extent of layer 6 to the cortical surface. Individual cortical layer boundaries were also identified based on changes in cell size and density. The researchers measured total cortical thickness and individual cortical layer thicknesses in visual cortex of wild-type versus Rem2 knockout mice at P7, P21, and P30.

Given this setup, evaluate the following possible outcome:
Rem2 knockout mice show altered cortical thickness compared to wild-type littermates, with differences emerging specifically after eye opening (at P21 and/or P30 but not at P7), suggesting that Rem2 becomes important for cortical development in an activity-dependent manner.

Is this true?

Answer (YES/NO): NO